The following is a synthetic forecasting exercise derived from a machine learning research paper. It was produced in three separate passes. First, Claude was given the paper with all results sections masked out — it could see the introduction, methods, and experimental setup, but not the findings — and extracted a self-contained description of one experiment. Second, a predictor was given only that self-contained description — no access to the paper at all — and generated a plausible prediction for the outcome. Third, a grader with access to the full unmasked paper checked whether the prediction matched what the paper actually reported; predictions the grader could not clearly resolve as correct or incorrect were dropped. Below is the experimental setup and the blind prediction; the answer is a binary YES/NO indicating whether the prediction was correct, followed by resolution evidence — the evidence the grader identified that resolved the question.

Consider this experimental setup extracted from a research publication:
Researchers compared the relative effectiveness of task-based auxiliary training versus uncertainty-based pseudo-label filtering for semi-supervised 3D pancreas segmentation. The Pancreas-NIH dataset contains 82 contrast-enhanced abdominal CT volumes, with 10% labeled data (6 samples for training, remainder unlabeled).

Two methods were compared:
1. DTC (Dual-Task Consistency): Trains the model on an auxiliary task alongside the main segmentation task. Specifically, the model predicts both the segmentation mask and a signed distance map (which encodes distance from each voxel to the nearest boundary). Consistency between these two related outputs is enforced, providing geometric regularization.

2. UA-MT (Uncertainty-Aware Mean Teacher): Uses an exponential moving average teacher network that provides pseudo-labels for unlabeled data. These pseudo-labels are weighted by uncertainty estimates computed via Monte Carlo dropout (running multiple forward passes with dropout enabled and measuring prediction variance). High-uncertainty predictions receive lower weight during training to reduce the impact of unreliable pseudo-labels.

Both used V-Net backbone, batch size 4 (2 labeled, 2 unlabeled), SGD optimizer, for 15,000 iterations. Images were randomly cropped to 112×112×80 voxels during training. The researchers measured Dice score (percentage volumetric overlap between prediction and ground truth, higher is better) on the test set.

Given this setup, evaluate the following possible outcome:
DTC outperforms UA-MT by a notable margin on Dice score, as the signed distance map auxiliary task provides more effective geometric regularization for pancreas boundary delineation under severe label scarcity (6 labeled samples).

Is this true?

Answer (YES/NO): YES